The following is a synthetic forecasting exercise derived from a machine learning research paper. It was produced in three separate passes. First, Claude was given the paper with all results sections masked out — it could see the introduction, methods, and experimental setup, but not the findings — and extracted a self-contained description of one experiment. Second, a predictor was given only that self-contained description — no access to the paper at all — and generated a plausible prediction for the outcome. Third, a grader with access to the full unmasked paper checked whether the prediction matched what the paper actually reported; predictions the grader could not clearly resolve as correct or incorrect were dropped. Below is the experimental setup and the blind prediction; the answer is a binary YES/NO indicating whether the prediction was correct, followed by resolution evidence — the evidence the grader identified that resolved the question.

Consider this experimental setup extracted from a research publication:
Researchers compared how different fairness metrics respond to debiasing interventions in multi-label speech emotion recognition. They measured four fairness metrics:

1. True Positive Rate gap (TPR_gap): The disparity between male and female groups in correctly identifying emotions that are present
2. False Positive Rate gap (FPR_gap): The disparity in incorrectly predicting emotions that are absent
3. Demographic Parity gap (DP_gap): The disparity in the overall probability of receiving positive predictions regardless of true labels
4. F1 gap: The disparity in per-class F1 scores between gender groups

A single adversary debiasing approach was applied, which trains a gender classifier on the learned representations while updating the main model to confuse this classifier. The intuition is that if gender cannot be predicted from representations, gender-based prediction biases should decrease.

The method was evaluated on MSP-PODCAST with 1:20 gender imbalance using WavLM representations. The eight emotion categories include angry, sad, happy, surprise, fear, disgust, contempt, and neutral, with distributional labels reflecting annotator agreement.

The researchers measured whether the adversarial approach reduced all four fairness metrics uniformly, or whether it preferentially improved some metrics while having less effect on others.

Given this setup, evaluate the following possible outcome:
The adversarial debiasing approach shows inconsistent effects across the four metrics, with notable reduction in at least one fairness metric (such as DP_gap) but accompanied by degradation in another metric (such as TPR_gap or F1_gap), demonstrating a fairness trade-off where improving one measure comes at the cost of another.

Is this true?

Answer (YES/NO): YES